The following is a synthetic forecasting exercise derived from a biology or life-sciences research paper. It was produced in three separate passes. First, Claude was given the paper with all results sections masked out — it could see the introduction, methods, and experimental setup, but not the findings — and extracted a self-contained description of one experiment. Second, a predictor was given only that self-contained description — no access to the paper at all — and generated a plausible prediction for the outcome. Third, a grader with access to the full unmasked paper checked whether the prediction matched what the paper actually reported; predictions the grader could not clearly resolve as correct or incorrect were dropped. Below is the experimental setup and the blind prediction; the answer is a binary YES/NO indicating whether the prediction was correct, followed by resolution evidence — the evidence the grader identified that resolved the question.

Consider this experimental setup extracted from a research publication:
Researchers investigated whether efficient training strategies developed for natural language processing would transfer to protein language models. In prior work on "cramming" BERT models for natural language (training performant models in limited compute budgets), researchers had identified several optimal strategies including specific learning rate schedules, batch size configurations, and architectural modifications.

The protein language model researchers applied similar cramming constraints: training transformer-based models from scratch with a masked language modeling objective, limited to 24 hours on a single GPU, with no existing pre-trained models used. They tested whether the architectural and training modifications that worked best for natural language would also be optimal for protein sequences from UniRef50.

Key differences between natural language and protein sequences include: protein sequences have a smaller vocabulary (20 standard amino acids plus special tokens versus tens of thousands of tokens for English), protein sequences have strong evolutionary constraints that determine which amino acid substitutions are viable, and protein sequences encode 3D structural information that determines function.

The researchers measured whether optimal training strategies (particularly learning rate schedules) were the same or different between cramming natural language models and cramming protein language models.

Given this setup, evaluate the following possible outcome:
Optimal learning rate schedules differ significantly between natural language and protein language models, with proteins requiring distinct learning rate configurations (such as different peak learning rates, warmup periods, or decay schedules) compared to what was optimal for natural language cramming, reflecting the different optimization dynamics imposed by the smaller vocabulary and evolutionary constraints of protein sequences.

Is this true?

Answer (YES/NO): YES